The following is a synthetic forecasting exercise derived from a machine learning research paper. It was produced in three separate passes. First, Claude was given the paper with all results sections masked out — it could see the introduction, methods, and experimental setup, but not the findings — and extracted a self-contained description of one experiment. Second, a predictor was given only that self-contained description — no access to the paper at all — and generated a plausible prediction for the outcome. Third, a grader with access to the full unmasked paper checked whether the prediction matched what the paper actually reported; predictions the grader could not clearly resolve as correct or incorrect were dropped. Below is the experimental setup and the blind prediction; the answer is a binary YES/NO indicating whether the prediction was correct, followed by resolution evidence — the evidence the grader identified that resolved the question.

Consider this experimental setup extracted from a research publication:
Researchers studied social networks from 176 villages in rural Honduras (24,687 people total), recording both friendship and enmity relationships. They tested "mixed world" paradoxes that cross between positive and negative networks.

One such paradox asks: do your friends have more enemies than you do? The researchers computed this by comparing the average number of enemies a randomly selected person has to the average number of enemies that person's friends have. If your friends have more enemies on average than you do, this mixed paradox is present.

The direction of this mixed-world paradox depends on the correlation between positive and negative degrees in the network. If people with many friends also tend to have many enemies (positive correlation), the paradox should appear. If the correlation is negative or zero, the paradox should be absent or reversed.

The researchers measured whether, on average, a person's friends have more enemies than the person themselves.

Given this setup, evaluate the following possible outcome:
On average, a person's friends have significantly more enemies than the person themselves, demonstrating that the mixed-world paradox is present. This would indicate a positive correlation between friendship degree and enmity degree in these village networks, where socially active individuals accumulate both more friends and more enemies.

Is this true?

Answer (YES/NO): YES